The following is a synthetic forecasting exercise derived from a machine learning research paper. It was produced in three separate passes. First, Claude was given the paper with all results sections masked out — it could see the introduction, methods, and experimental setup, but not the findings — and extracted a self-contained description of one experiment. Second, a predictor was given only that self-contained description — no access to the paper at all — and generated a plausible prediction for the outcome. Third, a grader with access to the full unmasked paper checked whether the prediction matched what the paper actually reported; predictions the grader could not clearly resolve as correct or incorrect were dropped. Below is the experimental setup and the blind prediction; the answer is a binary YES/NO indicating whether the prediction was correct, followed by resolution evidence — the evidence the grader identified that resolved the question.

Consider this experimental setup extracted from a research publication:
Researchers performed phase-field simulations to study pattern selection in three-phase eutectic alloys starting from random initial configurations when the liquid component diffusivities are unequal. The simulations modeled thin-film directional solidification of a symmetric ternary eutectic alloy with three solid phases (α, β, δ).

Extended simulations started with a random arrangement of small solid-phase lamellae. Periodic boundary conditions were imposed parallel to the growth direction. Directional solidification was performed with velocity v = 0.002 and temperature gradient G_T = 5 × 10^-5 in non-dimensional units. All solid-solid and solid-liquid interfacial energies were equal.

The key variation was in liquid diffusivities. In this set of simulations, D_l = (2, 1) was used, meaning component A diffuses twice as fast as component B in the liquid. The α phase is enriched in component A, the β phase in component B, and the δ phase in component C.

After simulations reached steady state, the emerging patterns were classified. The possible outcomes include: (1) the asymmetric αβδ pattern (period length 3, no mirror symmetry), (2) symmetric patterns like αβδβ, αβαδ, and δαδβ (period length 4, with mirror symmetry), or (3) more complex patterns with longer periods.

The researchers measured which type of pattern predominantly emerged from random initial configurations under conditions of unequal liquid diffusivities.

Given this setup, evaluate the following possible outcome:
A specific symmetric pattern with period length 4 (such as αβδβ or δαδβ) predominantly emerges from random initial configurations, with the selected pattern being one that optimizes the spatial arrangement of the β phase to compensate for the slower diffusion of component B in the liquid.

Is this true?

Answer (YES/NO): YES